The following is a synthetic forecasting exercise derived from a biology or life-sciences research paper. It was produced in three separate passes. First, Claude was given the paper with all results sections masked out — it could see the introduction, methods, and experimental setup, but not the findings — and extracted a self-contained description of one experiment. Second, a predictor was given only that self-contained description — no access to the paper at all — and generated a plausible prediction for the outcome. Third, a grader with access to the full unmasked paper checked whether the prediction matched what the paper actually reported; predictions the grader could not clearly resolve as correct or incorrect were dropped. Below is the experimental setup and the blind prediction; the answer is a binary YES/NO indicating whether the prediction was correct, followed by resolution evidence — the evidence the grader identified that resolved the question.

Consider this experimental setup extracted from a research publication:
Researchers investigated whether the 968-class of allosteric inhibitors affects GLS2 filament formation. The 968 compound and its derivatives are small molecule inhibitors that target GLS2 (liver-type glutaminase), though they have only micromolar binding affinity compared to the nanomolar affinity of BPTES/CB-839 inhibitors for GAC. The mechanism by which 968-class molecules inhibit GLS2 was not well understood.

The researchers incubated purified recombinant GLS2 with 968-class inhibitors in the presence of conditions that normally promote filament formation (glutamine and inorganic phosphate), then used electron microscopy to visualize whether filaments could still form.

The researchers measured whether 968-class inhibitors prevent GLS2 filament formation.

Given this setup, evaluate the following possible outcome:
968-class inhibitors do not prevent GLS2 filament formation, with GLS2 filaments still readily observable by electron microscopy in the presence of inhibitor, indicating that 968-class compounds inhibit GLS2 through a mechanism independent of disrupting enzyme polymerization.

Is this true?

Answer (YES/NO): NO